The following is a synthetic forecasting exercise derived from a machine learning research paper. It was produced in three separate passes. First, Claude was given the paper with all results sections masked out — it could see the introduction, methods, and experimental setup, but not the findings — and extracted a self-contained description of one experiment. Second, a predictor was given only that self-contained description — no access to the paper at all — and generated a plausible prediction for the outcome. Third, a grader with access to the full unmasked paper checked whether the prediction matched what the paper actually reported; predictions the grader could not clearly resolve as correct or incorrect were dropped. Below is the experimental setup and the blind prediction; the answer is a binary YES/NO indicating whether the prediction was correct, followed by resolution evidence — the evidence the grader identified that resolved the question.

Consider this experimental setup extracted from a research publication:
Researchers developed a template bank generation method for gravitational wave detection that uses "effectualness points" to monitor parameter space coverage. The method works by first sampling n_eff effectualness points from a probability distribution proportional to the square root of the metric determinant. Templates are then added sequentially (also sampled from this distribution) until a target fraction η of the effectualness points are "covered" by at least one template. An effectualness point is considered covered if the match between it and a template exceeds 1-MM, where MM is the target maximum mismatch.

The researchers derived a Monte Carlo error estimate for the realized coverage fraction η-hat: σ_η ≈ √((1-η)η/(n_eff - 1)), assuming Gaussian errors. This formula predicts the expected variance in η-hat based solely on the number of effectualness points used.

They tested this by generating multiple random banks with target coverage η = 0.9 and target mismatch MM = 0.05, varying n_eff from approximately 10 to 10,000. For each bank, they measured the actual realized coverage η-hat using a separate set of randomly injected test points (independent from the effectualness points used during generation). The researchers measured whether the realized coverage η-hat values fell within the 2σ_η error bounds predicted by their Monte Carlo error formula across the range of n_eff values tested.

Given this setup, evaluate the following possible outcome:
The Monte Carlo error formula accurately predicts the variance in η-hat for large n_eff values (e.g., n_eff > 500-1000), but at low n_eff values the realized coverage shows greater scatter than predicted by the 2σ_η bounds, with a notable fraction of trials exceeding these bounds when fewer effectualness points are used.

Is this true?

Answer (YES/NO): NO